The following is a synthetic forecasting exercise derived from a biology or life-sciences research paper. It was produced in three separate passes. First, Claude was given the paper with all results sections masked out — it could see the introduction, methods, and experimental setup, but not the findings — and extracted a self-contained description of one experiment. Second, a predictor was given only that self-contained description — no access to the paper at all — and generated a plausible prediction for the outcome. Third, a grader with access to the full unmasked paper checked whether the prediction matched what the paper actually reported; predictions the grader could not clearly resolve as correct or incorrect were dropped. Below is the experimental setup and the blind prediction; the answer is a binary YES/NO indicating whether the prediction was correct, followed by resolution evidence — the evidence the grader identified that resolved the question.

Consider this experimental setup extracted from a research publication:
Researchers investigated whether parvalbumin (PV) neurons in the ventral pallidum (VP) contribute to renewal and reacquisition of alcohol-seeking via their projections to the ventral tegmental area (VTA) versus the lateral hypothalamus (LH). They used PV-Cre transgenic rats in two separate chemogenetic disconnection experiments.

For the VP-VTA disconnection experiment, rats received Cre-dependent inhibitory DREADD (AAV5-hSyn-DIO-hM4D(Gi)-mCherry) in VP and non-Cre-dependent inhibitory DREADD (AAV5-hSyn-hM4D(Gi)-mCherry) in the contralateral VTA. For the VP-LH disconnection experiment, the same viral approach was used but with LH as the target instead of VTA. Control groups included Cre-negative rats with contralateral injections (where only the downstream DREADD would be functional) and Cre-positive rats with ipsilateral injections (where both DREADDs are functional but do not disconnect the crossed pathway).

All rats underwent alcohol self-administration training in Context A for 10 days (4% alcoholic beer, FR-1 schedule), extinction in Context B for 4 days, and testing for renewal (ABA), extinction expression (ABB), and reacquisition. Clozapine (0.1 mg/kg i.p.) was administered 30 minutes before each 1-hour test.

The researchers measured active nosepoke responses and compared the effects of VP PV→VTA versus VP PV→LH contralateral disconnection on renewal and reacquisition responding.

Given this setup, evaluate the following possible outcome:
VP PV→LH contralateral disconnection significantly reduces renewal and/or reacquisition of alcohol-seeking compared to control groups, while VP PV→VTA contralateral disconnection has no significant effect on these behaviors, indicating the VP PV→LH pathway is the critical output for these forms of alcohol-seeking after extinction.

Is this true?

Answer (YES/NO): NO